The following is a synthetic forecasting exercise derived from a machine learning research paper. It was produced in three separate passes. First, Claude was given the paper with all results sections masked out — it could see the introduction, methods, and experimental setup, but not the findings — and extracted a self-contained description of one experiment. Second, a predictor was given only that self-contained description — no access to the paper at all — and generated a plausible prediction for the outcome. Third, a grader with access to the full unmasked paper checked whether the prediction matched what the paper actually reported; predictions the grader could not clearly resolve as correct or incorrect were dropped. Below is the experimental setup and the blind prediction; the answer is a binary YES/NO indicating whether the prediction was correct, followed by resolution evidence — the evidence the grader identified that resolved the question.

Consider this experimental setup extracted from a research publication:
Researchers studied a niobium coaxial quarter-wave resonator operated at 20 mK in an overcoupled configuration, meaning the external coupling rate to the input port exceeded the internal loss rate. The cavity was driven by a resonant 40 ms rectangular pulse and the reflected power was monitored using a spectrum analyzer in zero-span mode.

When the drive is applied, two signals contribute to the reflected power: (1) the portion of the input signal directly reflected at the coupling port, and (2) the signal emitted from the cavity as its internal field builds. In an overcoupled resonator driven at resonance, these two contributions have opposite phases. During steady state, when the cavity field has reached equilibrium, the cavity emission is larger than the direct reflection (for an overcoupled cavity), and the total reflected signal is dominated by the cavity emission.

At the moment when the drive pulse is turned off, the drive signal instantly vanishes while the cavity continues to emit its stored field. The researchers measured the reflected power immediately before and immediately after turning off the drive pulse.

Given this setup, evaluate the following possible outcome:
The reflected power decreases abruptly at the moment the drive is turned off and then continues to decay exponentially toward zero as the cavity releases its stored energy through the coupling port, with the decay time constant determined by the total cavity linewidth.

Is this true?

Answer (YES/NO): NO